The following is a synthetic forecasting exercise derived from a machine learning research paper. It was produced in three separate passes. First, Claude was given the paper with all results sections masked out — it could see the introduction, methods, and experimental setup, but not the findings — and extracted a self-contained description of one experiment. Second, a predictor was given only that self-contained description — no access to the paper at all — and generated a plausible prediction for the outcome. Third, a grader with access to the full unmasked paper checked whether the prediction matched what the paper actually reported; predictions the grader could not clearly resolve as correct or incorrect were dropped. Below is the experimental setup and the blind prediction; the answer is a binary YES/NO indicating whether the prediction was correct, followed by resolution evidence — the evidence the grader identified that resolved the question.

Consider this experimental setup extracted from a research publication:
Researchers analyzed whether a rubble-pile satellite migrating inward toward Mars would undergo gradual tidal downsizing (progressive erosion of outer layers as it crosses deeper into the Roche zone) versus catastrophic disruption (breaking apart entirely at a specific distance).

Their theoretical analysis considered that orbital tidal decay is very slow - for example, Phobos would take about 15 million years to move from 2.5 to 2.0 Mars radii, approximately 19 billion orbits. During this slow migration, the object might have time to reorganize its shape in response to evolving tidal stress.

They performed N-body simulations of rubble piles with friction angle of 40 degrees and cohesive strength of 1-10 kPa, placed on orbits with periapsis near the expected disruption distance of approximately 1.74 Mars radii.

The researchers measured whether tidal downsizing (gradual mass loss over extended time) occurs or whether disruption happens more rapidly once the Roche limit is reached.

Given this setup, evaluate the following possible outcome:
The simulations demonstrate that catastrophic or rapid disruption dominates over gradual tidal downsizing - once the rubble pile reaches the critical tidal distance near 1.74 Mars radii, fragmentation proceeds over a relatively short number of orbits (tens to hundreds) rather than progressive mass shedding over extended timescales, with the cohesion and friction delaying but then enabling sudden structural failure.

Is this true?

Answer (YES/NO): YES